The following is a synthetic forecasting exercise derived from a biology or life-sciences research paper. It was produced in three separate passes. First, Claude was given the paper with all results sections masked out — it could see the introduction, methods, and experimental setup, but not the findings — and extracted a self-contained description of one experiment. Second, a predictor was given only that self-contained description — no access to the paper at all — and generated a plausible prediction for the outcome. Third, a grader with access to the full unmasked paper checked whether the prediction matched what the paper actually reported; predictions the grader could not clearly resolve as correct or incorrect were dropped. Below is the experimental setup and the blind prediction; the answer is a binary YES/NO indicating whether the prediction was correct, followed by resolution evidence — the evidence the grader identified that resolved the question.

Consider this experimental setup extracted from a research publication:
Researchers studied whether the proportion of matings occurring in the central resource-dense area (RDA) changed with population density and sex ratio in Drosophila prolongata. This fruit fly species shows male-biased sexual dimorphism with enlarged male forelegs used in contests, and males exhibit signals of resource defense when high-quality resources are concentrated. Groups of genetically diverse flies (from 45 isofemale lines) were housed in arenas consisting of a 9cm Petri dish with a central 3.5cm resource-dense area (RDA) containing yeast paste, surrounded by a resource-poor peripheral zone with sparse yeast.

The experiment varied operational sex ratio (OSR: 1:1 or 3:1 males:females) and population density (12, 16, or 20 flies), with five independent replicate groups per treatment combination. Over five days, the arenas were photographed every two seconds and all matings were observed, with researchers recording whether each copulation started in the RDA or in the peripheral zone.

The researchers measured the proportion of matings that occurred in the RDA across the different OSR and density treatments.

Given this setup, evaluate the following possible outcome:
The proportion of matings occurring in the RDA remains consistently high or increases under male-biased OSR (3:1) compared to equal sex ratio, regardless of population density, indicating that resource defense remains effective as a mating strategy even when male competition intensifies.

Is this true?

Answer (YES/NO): NO